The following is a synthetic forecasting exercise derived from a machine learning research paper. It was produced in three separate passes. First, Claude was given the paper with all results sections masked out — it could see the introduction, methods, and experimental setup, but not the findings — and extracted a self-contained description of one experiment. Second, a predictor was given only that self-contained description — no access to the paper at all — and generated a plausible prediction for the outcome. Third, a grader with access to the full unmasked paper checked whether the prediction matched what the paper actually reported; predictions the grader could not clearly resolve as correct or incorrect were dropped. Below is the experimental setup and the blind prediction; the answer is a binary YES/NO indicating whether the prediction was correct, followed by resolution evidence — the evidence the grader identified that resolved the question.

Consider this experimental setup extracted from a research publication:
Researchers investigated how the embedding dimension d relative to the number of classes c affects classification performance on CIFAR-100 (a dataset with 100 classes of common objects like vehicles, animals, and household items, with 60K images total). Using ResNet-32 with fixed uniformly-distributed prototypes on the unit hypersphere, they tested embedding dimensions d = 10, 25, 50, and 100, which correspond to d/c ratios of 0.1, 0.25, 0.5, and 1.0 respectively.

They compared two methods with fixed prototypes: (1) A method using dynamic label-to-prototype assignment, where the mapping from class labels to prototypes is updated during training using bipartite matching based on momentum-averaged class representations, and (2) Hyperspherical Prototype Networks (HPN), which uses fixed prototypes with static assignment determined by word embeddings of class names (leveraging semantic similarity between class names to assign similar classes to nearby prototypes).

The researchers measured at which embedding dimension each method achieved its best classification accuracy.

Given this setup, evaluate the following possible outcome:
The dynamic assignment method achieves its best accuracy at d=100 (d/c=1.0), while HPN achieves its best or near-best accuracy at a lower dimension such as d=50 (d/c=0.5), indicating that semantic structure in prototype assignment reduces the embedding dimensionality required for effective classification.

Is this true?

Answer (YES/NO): NO